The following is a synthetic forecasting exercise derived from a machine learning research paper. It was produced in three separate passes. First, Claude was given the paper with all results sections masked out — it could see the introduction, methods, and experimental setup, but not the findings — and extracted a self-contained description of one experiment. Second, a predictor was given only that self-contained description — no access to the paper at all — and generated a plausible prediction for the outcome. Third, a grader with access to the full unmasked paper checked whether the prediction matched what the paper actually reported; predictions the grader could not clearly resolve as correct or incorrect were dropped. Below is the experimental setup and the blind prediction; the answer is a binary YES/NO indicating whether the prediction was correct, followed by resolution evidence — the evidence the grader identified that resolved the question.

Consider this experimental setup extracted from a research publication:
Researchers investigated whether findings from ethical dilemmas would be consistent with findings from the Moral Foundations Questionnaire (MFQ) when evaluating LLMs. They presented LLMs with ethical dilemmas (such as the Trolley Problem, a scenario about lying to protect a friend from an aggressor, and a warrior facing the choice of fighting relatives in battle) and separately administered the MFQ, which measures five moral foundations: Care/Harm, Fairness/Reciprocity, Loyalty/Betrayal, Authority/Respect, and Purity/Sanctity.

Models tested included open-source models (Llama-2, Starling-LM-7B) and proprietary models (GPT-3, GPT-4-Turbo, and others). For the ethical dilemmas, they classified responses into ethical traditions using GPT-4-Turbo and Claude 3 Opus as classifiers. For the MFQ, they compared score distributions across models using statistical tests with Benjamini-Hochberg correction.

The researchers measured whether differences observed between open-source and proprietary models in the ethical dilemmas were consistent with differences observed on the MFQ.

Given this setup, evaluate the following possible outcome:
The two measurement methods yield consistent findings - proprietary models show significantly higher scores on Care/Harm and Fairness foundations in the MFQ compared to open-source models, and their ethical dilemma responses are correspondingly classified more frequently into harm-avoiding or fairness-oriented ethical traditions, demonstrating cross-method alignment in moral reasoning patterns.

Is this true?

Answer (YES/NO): NO